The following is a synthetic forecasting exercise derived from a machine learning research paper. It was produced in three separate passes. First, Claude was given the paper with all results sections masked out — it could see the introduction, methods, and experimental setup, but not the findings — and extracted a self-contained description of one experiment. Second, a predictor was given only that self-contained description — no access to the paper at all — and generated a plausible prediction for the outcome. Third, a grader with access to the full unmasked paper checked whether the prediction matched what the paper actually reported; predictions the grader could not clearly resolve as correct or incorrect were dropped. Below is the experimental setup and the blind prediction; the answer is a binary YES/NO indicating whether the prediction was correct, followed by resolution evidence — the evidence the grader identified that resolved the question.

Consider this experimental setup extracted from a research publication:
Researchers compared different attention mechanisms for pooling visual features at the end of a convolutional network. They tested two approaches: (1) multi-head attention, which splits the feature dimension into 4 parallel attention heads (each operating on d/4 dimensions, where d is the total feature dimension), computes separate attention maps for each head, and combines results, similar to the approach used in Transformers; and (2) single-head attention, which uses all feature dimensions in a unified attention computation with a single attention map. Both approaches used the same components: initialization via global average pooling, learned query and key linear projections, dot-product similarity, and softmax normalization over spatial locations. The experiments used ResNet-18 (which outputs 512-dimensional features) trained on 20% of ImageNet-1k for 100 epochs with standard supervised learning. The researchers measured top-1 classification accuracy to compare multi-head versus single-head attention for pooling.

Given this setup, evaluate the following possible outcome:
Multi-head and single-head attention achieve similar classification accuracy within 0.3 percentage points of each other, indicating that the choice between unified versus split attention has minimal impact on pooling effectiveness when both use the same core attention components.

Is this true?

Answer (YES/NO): NO